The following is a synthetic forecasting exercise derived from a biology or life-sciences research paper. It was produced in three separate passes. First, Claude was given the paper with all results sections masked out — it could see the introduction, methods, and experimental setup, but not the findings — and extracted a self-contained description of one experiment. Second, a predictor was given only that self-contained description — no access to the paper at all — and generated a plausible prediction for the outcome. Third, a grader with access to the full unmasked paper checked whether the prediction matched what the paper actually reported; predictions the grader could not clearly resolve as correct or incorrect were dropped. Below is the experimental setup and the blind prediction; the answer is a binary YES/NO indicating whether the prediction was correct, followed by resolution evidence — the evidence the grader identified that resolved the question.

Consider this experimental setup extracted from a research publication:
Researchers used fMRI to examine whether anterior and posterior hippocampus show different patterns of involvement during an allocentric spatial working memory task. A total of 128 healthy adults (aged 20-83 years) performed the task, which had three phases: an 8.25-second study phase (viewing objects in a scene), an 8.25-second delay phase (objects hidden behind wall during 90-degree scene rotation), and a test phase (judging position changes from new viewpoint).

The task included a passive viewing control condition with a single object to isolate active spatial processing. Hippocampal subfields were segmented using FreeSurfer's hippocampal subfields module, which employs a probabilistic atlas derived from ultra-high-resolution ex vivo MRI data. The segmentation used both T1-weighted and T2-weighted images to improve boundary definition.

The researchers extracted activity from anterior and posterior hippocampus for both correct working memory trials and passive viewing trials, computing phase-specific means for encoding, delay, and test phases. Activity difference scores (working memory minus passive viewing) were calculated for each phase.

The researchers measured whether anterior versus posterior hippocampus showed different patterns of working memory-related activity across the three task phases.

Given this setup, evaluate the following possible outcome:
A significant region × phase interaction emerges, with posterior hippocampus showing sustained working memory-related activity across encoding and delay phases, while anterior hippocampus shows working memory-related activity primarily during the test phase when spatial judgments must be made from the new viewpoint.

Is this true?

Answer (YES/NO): NO